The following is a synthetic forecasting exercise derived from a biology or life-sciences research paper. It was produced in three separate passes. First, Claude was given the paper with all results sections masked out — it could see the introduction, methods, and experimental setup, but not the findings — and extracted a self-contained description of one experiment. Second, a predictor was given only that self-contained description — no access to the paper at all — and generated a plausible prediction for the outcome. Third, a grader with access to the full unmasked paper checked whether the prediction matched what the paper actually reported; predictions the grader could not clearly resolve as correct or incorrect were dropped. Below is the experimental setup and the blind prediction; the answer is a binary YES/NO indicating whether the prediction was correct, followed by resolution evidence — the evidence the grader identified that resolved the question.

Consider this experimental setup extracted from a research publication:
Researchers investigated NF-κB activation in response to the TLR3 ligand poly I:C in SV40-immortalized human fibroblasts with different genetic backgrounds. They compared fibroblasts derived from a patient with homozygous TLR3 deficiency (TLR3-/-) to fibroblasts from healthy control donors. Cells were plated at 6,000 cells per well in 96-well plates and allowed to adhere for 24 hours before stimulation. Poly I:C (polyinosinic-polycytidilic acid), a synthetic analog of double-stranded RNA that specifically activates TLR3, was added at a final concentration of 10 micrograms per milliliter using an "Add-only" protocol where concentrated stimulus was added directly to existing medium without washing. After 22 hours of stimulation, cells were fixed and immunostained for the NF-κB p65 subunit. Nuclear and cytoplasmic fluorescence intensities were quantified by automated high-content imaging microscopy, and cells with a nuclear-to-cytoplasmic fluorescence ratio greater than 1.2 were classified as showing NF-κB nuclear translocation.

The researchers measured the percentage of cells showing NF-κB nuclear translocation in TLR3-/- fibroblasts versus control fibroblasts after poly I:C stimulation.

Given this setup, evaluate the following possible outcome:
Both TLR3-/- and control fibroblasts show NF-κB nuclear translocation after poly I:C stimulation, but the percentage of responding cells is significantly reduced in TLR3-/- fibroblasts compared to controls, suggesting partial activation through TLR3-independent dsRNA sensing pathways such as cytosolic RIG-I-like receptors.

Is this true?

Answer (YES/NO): NO